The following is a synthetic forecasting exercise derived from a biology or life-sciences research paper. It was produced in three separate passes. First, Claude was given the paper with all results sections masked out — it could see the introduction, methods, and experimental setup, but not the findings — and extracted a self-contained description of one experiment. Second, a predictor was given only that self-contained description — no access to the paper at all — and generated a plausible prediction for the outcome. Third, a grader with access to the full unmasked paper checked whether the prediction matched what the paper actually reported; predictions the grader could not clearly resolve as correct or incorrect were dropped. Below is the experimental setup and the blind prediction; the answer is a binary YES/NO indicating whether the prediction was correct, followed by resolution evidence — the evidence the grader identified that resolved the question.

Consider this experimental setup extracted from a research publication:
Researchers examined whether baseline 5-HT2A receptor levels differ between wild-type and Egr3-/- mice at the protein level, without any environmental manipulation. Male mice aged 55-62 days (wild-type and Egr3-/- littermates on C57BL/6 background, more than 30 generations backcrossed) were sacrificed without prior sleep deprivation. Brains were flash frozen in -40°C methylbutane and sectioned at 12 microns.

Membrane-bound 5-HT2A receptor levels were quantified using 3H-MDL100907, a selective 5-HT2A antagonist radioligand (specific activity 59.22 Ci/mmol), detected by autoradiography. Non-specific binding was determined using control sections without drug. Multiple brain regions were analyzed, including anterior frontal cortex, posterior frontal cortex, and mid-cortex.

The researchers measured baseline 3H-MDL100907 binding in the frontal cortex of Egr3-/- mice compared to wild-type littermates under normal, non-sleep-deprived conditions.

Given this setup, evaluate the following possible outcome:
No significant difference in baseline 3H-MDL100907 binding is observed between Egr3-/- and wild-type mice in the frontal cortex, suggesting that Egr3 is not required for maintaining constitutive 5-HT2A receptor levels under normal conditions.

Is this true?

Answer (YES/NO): NO